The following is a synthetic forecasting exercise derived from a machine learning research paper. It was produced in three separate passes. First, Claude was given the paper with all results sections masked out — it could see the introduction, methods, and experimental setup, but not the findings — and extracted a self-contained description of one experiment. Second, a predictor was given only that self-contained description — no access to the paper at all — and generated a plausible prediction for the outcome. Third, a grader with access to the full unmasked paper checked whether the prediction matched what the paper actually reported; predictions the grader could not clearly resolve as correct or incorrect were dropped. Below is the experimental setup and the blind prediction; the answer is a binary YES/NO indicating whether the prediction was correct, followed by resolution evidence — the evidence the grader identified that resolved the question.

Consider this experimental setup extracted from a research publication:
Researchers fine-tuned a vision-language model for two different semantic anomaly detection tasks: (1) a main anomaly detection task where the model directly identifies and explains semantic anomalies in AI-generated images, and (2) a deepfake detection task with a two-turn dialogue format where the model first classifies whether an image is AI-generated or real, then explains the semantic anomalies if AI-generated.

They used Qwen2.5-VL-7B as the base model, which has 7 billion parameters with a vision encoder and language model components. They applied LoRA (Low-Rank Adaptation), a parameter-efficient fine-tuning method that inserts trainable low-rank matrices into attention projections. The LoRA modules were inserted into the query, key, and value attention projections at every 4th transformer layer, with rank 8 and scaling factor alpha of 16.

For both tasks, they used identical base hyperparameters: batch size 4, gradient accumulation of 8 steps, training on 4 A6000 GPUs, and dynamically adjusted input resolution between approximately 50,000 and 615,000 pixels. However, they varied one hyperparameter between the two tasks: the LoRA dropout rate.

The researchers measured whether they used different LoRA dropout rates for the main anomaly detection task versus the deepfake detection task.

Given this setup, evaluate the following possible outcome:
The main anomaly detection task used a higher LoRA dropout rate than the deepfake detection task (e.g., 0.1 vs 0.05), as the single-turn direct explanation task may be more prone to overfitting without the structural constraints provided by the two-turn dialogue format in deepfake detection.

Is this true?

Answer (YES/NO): NO